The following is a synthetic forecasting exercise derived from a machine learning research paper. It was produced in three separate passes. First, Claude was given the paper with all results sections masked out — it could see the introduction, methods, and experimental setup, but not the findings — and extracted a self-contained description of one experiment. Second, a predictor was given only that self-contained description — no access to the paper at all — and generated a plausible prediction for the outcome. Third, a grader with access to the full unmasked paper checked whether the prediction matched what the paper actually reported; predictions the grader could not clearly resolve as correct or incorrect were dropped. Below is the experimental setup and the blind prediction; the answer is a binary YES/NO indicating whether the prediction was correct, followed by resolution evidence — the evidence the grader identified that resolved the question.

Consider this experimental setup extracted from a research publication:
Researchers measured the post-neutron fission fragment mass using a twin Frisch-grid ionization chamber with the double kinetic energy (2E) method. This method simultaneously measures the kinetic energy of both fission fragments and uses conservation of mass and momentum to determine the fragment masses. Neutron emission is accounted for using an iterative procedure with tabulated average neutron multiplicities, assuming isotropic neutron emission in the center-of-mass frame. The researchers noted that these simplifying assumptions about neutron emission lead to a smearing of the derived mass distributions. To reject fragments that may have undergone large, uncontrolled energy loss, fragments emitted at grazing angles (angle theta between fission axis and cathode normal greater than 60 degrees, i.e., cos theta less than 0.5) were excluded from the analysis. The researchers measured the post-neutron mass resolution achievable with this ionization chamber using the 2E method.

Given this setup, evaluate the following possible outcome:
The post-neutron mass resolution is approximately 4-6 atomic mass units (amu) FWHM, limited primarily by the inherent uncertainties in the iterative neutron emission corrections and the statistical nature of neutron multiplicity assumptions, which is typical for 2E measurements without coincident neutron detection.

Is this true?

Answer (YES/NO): YES